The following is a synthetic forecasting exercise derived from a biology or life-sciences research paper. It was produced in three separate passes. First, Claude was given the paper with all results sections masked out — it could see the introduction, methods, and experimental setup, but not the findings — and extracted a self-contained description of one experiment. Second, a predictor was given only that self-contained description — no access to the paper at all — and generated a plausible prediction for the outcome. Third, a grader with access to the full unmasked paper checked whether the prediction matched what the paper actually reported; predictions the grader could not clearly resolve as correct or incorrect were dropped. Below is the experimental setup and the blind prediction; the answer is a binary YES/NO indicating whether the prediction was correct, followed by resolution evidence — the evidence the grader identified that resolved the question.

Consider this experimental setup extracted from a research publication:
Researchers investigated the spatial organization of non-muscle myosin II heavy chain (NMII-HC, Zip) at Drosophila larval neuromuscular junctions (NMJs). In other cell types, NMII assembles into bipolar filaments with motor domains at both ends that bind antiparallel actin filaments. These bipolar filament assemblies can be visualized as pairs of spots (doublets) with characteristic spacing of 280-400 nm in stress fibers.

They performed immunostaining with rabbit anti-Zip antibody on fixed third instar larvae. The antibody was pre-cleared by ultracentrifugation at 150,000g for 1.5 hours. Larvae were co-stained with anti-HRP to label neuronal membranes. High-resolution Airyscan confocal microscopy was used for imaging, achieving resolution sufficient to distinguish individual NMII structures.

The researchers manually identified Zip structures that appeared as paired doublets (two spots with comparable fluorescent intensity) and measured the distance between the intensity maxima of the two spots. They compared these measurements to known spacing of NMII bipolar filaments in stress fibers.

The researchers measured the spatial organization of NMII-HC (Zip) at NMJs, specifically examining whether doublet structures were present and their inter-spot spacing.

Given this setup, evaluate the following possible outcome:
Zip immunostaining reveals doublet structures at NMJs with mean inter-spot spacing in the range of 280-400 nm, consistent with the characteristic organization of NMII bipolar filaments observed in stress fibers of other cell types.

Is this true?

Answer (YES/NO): NO